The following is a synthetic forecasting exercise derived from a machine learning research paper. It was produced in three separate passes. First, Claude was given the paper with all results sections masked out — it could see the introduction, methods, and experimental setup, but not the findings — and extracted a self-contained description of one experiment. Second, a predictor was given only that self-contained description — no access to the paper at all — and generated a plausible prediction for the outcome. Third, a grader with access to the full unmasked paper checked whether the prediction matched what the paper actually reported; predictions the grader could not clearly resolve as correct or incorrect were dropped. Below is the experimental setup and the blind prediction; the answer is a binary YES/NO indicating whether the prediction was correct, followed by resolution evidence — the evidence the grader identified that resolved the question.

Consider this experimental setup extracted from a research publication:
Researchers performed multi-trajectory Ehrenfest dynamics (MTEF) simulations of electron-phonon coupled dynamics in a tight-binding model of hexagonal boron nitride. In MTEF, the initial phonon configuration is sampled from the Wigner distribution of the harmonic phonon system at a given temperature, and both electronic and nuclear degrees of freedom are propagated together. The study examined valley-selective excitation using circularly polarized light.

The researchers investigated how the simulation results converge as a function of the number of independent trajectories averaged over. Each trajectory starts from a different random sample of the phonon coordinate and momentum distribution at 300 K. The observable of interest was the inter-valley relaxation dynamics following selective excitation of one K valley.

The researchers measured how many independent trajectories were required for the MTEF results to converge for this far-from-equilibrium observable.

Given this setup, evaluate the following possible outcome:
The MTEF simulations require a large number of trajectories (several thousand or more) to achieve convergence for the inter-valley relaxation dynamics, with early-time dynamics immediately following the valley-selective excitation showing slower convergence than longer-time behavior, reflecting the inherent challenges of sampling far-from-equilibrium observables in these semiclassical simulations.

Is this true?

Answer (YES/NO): NO